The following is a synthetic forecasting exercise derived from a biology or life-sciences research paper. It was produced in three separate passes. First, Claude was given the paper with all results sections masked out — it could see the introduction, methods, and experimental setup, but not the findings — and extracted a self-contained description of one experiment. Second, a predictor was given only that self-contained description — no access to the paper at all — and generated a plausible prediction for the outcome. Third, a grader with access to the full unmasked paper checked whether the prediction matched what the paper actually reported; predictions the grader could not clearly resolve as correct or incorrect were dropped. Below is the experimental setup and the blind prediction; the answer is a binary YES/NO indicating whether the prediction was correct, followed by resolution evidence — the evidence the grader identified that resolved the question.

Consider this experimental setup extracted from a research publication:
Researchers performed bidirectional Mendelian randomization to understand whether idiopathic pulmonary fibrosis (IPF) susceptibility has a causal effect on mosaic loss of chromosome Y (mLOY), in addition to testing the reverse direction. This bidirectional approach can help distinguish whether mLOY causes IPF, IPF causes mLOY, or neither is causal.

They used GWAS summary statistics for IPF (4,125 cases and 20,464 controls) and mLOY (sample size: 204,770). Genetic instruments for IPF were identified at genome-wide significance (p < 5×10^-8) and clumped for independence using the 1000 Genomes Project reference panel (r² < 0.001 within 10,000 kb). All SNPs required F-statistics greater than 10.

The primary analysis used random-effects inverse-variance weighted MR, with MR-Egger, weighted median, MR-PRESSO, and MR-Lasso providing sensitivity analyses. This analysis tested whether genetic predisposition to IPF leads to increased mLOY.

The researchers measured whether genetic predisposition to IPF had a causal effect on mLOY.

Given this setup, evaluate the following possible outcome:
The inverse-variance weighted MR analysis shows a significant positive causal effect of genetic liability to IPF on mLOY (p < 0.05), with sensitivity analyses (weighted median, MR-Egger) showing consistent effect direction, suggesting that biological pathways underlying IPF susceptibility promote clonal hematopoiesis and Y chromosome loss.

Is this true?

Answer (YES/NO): NO